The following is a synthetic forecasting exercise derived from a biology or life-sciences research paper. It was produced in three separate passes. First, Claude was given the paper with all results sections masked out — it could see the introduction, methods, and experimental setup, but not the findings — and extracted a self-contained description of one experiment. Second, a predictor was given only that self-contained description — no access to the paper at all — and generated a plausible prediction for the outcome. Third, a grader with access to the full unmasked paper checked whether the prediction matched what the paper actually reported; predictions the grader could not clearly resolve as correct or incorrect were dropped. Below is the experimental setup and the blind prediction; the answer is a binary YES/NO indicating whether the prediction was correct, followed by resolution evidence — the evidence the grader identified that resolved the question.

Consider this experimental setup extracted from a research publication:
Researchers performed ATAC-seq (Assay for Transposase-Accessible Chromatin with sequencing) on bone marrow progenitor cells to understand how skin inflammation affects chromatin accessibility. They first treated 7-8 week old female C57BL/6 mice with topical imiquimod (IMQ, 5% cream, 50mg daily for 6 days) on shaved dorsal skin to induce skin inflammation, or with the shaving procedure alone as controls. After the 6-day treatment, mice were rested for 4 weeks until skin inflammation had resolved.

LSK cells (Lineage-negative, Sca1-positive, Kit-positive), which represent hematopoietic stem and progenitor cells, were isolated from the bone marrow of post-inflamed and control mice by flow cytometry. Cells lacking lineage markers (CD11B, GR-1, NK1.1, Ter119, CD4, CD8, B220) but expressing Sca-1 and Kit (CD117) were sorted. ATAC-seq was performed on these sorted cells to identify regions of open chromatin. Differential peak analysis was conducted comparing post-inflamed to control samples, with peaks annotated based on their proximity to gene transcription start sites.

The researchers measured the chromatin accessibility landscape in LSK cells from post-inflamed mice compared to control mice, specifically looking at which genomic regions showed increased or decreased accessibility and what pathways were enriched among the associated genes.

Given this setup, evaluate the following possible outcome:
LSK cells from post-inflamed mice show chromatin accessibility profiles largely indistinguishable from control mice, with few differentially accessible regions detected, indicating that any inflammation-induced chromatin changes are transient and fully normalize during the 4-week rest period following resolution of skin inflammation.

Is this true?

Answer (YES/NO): NO